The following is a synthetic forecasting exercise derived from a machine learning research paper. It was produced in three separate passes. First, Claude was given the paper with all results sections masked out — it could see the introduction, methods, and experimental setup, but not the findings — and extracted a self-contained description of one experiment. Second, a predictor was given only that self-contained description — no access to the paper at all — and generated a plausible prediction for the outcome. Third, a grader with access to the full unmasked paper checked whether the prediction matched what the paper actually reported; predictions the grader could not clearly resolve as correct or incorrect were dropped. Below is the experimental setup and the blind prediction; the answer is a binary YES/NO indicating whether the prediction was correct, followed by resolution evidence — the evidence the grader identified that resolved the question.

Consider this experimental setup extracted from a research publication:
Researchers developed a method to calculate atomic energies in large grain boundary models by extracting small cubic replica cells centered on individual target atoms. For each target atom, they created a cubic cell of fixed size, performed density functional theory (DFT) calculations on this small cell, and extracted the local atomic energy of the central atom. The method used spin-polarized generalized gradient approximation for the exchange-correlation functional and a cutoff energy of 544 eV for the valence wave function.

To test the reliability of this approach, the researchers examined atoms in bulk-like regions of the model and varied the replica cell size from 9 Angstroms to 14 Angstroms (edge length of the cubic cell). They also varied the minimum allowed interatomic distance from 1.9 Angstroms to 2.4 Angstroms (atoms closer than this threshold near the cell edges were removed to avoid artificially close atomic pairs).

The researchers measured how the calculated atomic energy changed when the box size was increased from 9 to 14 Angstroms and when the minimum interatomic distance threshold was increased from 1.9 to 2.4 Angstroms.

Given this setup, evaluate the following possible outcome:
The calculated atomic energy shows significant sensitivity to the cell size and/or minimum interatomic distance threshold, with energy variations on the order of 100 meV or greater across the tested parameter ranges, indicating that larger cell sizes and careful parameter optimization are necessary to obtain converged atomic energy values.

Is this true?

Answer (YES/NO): NO